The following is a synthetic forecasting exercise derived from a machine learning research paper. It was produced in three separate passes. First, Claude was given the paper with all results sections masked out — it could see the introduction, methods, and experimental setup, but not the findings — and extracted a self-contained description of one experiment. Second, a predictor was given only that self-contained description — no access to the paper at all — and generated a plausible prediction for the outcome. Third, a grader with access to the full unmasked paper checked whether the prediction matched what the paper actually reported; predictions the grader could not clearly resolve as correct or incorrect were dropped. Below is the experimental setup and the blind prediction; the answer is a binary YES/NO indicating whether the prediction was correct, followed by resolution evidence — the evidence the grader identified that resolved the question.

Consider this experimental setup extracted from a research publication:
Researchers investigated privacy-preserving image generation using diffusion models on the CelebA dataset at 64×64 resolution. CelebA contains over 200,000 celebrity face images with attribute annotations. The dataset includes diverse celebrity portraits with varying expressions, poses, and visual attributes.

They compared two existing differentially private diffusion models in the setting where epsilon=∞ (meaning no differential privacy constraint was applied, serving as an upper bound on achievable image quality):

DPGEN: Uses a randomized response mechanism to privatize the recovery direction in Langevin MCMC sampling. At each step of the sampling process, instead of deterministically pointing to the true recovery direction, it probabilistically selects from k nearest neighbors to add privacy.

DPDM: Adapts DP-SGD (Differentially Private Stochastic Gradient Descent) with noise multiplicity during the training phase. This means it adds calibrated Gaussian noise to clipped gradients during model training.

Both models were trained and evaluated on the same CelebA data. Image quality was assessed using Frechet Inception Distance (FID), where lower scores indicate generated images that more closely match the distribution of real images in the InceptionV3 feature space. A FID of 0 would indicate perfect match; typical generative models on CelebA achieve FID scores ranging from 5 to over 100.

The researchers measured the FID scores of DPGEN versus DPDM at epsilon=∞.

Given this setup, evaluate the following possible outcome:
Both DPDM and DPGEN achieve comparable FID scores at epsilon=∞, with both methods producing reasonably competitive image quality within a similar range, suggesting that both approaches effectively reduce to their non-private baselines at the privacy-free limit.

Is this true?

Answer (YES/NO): NO